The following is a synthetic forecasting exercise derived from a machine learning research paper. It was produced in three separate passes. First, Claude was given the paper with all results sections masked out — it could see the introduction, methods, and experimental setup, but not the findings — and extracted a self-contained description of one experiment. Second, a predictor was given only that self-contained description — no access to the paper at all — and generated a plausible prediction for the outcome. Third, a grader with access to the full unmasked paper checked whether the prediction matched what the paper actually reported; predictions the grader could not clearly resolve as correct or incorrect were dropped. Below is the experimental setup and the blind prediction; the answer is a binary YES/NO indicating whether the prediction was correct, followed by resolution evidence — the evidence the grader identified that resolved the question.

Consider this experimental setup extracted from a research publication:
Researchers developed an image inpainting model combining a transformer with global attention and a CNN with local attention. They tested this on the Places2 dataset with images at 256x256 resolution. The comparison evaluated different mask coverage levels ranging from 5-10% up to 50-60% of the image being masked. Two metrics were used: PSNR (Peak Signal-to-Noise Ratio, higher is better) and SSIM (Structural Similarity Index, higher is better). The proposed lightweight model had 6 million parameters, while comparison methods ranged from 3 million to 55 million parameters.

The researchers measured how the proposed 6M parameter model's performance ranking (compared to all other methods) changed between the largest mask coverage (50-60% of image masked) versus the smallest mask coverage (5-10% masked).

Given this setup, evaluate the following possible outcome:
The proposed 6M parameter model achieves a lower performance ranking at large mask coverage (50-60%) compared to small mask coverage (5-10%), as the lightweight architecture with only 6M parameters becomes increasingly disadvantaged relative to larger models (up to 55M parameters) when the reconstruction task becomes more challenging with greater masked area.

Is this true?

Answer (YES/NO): NO